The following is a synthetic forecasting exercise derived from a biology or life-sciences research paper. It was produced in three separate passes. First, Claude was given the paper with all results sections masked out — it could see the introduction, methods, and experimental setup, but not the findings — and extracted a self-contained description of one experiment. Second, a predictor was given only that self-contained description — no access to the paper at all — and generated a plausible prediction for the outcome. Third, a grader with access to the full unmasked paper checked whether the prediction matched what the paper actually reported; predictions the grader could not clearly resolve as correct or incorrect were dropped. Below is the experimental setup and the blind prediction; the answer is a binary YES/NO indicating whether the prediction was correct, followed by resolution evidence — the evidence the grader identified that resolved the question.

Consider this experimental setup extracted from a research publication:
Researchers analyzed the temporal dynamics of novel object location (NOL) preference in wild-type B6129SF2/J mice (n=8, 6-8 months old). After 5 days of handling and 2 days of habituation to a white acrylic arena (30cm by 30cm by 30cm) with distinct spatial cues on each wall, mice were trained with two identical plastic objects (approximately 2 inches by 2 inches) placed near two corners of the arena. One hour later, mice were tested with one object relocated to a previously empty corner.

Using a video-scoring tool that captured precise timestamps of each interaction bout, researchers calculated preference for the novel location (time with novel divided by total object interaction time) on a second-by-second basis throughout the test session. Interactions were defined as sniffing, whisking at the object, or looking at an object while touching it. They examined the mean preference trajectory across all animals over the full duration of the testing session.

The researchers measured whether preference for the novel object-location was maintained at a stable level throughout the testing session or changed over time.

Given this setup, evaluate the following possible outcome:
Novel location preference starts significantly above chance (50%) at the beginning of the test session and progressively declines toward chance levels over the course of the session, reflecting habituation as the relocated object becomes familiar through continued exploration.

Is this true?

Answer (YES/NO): NO